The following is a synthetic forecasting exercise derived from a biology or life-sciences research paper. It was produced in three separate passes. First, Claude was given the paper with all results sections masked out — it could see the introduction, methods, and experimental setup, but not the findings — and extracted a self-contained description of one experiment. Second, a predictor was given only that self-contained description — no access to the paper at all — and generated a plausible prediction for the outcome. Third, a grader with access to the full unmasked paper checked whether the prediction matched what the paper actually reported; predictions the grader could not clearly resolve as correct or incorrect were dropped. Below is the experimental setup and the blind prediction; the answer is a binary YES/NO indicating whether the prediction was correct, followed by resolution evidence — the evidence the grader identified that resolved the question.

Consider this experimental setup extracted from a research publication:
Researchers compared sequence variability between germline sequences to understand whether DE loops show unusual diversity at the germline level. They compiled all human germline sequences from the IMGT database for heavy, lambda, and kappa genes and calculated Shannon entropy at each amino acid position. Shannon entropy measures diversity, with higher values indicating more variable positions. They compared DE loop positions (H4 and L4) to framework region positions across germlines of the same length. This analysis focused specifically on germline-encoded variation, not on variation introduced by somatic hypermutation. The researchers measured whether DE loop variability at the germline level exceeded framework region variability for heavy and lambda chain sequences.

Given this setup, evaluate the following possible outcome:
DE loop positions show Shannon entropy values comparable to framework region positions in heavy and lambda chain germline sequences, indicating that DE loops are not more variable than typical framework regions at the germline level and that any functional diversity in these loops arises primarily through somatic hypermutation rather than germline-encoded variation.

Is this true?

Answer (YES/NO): NO